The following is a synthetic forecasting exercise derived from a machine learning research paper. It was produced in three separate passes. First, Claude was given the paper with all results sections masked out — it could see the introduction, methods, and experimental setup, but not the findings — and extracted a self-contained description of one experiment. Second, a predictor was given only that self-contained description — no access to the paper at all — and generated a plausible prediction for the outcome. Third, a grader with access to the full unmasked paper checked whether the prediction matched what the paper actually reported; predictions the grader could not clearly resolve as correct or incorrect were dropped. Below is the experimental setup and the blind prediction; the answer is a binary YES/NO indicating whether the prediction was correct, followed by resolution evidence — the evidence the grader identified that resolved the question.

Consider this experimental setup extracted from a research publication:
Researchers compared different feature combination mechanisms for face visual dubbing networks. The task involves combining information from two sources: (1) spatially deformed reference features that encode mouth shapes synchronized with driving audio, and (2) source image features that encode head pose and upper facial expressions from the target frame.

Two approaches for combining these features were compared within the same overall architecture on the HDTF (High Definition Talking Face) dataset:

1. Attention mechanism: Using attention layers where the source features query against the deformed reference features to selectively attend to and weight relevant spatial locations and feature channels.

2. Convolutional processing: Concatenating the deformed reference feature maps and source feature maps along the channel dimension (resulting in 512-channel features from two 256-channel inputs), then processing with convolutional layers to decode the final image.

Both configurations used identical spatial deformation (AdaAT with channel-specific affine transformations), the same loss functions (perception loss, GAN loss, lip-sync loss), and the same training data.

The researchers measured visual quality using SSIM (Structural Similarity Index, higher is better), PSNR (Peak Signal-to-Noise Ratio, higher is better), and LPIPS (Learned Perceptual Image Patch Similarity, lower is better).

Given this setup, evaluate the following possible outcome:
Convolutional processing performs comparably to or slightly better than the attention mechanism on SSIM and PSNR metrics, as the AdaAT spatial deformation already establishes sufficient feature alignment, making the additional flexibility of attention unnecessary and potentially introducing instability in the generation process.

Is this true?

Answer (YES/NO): NO